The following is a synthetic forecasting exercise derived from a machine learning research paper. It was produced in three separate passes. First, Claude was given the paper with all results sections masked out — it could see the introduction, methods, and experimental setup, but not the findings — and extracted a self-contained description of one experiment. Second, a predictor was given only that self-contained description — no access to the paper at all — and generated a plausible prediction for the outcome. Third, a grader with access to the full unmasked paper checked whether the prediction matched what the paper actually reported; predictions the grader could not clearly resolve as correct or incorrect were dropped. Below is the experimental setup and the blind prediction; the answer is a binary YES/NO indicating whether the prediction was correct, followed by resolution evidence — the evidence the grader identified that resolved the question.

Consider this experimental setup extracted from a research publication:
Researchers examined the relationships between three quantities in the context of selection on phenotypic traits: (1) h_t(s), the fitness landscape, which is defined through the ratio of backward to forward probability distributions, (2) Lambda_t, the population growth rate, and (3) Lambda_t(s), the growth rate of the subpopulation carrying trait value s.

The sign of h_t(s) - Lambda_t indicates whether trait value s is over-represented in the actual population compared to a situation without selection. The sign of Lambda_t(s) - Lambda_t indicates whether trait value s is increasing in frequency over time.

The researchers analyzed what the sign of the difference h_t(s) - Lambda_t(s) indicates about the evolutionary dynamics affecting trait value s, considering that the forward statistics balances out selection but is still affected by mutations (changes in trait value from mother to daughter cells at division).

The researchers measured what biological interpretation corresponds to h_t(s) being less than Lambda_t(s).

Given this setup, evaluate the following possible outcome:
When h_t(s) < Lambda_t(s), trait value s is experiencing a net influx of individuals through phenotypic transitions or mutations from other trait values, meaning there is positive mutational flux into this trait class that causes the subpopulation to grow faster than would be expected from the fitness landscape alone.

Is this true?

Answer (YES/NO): YES